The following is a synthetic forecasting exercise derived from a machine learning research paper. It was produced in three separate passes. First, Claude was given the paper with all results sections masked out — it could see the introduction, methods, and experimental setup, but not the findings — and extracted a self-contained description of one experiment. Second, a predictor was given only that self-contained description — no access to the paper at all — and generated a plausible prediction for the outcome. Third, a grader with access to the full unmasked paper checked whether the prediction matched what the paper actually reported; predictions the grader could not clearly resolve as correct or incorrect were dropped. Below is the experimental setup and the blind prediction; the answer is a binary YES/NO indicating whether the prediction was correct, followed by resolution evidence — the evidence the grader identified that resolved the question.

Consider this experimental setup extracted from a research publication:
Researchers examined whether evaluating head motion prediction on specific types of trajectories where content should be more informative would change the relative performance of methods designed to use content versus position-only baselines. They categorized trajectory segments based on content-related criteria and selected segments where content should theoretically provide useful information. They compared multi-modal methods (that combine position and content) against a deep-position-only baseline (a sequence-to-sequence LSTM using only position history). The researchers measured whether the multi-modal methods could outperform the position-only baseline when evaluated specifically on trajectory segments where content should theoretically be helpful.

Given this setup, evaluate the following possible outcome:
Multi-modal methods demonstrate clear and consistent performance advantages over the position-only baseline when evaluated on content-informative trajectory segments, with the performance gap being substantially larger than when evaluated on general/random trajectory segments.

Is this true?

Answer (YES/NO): NO